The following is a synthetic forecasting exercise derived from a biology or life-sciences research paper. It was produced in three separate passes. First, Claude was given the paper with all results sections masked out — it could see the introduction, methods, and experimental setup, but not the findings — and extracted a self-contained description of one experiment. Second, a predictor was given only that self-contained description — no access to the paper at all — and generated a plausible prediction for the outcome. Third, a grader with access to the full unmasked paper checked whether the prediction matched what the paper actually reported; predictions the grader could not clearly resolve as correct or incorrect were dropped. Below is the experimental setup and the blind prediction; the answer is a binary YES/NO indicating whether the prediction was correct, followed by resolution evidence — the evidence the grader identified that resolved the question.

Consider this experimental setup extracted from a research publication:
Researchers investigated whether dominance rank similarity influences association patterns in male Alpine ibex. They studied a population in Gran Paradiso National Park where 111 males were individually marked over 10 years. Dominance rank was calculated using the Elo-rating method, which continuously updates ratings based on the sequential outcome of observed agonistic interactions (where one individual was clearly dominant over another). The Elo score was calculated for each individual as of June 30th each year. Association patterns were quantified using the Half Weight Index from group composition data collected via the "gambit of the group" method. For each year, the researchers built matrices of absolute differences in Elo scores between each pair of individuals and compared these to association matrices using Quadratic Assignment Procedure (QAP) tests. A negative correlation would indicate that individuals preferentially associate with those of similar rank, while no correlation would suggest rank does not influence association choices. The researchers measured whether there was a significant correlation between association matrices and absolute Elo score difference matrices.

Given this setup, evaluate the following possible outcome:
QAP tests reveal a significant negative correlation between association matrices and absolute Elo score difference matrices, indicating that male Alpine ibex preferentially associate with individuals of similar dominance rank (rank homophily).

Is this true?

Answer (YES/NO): NO